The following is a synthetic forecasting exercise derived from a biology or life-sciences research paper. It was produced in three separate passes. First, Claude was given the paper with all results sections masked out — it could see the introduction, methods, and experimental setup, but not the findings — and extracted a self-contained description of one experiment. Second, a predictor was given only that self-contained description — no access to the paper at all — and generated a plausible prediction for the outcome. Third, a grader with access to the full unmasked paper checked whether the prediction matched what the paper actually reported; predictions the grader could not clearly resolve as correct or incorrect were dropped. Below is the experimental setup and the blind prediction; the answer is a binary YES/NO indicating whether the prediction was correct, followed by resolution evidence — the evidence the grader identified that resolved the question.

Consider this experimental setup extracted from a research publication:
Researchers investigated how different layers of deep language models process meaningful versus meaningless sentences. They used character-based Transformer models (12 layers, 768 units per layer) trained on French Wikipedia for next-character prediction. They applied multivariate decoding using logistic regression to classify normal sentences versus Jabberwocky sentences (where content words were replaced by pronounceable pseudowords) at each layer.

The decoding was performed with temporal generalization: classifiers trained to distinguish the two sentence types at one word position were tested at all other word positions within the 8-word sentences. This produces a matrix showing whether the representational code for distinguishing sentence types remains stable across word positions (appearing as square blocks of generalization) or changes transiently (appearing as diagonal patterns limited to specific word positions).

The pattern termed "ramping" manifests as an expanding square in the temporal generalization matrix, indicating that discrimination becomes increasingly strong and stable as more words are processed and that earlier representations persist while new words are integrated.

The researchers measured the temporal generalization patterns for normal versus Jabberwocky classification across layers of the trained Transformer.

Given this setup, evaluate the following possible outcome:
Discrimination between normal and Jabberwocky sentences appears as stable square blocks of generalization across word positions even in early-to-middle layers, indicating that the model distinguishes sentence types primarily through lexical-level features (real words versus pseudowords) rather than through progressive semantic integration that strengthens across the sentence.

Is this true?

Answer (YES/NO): NO